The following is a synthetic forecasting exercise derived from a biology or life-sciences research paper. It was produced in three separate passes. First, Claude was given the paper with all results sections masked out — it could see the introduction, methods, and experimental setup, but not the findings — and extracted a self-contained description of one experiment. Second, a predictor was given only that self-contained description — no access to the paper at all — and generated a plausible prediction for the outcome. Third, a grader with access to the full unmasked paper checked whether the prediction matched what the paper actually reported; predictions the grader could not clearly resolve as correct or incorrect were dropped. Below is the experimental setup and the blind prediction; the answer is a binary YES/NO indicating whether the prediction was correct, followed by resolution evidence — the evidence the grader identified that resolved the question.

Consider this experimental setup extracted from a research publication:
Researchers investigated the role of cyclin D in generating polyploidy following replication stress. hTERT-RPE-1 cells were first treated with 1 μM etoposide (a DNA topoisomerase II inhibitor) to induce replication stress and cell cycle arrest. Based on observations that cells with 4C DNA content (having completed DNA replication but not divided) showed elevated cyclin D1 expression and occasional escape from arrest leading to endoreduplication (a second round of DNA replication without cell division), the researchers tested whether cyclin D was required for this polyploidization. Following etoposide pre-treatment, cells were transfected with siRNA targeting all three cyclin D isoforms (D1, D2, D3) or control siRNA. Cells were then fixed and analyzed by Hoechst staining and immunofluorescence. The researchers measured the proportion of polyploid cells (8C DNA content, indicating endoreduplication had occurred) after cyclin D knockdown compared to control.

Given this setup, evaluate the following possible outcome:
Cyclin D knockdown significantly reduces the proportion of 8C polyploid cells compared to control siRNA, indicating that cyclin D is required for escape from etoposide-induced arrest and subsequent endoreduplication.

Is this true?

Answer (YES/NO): YES